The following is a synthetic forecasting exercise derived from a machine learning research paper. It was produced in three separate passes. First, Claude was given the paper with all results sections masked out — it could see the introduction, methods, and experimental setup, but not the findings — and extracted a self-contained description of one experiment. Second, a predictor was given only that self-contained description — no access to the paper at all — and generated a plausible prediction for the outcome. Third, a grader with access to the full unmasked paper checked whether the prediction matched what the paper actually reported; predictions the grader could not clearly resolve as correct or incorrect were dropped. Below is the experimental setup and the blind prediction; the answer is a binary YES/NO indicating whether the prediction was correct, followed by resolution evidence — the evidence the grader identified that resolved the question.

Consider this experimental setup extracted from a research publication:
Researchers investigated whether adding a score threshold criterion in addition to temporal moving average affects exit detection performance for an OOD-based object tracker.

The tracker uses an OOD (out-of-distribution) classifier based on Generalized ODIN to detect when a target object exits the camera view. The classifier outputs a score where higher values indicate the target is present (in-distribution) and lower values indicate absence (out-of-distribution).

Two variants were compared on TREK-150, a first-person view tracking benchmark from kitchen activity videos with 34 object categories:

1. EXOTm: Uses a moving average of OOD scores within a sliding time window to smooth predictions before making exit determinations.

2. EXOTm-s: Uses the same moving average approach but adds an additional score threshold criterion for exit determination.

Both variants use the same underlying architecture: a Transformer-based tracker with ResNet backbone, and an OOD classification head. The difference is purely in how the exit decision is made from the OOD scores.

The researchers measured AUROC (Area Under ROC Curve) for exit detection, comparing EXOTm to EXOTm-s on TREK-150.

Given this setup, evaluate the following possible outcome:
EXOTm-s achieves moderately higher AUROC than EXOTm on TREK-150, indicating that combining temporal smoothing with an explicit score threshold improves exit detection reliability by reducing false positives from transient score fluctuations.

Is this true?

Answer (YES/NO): NO